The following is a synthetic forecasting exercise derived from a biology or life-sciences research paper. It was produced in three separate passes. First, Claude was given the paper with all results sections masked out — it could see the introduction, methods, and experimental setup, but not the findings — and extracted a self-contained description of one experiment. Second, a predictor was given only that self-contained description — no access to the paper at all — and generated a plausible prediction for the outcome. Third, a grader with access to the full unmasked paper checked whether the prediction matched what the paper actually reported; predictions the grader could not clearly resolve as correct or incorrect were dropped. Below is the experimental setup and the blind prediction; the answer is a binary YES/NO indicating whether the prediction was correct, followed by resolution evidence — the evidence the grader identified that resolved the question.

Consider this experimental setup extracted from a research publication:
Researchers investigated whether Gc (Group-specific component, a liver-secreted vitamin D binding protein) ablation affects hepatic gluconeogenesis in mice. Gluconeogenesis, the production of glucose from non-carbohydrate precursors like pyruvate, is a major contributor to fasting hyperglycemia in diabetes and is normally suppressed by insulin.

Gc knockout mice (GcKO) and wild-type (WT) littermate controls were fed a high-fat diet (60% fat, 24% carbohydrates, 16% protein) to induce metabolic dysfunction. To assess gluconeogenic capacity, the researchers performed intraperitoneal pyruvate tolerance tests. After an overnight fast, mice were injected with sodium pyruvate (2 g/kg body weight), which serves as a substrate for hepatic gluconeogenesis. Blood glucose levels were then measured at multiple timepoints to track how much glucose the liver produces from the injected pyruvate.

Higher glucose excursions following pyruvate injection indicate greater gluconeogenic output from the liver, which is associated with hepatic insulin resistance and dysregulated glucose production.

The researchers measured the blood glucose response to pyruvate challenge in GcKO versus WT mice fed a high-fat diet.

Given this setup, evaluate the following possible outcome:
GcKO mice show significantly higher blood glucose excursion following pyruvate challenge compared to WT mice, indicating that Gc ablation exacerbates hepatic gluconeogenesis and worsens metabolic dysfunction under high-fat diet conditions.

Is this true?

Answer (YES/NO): NO